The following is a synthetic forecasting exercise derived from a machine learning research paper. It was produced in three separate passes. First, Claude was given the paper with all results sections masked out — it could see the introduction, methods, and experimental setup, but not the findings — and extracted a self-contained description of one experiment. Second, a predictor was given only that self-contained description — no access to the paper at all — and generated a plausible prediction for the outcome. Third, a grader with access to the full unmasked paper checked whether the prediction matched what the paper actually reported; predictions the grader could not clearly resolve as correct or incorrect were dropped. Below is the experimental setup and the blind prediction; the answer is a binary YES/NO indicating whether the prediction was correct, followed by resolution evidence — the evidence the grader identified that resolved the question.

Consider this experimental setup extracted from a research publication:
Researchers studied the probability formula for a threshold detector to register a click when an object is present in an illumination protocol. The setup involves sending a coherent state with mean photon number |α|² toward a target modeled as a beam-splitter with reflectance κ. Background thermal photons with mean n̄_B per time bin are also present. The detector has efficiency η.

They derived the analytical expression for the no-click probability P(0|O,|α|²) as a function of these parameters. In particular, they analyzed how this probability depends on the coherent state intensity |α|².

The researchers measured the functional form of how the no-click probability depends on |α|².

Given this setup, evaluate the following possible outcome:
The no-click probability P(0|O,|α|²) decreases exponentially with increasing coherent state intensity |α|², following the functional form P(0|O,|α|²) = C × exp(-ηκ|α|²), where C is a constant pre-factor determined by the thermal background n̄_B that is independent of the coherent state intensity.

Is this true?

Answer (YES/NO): NO